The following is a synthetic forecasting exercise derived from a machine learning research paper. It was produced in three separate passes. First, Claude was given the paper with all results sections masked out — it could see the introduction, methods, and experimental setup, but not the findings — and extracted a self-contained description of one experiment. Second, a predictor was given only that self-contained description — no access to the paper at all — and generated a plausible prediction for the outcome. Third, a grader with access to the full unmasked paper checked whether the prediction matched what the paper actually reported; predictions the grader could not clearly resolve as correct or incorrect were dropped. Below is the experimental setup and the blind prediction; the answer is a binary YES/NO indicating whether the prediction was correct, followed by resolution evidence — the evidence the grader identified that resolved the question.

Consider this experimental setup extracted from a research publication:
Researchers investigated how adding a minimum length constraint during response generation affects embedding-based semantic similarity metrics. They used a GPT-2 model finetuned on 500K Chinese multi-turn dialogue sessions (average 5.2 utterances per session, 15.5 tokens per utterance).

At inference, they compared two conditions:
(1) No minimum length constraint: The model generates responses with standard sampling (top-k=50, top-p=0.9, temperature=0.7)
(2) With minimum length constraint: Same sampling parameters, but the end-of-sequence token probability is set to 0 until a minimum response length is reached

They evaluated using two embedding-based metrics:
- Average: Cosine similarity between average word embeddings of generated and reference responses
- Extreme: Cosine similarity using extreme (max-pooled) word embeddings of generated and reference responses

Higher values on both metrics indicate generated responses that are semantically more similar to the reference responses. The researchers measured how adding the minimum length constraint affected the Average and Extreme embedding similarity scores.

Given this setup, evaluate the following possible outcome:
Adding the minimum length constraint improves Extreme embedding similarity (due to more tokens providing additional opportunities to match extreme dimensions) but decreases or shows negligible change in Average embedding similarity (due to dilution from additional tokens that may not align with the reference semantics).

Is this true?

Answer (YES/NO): NO